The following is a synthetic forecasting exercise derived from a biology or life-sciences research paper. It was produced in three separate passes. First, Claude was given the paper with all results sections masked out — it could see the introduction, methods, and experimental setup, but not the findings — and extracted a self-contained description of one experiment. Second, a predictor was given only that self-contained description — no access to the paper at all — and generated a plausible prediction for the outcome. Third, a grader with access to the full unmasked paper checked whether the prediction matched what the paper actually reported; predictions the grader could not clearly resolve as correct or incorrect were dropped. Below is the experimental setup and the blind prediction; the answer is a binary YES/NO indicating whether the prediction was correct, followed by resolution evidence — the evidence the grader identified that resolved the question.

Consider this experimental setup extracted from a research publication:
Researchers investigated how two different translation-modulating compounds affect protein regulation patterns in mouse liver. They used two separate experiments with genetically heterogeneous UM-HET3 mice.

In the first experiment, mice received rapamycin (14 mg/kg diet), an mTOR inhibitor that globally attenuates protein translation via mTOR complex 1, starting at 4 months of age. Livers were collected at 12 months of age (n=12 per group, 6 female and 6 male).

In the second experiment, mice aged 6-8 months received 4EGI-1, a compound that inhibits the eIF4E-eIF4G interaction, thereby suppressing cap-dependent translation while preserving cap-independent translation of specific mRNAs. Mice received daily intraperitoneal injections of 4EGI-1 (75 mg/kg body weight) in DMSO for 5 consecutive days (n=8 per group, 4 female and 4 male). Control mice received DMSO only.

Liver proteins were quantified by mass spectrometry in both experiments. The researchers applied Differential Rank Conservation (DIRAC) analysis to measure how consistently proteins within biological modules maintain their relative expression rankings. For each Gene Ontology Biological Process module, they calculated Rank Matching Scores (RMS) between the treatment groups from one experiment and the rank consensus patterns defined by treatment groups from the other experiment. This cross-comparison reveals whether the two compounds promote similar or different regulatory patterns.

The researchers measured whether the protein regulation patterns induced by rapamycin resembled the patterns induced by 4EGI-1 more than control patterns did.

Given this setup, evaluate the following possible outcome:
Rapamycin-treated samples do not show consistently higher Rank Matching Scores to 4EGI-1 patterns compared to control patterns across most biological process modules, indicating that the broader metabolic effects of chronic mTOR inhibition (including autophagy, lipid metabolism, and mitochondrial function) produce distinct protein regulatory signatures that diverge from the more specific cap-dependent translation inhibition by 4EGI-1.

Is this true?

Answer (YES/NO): YES